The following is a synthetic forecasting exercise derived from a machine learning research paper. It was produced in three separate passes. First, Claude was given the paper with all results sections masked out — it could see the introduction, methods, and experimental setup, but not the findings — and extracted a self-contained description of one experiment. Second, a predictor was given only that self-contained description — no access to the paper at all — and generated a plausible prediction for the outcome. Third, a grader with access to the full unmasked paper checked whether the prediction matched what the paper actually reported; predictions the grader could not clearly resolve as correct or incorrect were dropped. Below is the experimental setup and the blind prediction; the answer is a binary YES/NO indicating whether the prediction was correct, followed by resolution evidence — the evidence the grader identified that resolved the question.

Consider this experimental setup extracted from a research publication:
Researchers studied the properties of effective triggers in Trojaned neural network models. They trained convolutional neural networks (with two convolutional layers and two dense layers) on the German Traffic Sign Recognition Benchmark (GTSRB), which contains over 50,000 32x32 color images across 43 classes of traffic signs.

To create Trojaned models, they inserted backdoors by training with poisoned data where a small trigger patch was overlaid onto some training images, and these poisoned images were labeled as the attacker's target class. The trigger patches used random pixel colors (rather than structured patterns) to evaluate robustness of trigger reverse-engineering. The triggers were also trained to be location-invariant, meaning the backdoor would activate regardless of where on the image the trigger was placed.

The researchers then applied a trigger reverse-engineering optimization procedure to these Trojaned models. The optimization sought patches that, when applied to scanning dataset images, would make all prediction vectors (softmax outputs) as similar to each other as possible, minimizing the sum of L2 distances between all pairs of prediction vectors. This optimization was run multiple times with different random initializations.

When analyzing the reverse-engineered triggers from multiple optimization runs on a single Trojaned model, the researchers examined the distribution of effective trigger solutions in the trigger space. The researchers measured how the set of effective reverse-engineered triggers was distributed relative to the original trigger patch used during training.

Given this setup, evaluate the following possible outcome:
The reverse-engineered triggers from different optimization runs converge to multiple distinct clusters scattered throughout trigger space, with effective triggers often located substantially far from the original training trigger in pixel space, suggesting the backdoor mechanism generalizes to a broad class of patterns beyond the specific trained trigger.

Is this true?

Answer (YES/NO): YES